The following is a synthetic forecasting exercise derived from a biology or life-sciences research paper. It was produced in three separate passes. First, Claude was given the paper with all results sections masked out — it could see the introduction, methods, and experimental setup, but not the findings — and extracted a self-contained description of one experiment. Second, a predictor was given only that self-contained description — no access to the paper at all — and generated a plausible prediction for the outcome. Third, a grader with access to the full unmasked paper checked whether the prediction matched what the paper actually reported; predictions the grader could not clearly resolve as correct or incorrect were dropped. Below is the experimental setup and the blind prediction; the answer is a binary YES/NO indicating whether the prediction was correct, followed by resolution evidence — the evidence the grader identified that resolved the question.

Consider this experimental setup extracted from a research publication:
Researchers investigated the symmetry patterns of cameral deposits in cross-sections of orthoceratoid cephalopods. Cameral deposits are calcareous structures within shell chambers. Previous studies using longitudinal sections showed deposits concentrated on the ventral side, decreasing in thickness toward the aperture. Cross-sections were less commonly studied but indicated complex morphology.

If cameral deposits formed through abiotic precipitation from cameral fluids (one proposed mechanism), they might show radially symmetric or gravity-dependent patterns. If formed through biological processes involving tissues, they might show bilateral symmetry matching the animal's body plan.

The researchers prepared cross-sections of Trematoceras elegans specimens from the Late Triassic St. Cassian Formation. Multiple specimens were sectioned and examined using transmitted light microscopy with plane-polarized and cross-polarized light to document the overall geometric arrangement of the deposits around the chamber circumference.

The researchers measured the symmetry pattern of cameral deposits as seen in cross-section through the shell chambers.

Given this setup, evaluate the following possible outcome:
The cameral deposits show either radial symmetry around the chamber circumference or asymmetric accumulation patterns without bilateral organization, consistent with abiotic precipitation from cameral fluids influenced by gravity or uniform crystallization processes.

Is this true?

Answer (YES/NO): NO